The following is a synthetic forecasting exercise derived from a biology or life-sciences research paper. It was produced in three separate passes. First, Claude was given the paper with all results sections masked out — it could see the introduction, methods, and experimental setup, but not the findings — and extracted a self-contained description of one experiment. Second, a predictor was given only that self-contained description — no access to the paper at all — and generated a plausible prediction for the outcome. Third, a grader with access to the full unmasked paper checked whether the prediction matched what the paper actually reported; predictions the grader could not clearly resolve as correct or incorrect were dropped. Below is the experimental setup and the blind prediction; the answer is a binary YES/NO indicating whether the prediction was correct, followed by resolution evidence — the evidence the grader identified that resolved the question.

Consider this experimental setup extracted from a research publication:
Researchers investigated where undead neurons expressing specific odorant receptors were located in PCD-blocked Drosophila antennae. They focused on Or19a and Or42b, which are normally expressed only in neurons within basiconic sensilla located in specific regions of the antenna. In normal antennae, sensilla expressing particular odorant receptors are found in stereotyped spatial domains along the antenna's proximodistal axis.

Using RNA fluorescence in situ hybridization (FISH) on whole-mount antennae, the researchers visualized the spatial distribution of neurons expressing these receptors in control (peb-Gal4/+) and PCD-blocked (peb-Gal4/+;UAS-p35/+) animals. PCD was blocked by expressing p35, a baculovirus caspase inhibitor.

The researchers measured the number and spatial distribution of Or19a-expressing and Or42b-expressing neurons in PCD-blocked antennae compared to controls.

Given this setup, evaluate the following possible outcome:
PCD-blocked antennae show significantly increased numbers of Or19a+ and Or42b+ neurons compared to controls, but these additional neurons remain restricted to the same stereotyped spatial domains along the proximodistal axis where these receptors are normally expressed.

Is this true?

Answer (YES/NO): NO